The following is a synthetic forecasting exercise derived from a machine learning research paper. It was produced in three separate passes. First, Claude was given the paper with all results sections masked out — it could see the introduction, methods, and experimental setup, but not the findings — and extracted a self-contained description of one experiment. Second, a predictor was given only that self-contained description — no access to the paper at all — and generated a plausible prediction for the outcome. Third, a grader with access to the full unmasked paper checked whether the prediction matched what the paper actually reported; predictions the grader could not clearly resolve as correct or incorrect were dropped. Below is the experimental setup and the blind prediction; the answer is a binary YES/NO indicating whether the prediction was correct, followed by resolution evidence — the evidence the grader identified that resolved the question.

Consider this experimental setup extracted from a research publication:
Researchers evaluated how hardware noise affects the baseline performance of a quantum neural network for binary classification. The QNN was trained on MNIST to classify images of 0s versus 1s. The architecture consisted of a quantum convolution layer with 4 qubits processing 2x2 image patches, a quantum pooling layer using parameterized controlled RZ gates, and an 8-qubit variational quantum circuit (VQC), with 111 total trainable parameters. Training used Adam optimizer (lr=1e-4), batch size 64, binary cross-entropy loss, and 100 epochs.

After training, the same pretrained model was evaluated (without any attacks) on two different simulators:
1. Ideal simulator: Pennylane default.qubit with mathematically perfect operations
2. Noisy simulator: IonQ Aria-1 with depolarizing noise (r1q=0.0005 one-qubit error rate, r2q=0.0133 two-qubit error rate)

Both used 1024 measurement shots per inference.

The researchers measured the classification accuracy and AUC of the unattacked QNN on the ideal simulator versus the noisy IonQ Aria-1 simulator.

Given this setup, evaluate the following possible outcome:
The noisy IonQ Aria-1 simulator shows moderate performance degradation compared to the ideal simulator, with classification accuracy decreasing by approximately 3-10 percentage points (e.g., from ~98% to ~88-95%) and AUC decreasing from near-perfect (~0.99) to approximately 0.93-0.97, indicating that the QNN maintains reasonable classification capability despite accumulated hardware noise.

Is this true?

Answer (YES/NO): NO